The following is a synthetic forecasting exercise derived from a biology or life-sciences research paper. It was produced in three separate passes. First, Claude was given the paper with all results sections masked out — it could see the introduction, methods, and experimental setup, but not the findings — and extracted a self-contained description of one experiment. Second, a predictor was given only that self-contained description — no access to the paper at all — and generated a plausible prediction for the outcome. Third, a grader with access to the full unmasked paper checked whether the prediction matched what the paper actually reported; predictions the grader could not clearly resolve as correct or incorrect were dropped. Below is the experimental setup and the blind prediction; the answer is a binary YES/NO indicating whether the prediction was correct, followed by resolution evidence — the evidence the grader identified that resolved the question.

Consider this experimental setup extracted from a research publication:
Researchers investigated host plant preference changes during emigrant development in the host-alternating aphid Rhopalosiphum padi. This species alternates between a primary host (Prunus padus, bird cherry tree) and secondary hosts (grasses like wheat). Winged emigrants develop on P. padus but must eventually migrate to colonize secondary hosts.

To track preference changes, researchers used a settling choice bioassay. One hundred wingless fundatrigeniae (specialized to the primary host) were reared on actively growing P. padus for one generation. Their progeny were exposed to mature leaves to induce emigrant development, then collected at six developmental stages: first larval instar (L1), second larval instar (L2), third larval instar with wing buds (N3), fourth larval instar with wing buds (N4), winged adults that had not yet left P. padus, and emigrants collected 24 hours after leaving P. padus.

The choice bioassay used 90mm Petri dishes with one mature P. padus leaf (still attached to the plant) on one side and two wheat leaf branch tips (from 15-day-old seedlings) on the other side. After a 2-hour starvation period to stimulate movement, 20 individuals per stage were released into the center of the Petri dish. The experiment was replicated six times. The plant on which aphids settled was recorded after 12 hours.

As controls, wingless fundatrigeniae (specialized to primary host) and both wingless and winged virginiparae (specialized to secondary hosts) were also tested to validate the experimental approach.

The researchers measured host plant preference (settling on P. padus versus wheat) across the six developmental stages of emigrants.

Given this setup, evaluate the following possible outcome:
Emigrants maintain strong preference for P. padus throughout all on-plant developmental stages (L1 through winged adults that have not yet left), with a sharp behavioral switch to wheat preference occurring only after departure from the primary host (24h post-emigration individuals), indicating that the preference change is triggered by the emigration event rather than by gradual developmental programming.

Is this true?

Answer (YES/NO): NO